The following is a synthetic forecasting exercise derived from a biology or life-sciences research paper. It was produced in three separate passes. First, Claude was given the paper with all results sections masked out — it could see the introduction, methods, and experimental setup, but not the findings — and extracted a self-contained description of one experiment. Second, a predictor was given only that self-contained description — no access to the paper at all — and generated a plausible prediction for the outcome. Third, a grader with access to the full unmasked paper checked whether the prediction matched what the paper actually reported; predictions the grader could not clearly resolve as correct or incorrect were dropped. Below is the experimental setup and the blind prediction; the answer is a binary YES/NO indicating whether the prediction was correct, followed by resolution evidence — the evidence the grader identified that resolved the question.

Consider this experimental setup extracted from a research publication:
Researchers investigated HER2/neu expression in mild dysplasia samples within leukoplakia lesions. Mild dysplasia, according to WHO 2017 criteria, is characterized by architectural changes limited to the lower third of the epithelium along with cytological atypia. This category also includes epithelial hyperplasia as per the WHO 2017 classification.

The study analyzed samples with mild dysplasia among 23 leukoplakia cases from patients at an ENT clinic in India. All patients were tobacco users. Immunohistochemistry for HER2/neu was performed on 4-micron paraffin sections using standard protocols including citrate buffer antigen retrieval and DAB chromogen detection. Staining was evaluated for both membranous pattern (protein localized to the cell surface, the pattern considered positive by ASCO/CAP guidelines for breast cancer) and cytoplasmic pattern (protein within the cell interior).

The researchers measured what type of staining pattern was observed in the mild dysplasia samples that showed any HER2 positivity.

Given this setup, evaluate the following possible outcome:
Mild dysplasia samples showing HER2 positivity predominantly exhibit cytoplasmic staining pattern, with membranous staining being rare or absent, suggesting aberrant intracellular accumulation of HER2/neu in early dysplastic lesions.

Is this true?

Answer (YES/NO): YES